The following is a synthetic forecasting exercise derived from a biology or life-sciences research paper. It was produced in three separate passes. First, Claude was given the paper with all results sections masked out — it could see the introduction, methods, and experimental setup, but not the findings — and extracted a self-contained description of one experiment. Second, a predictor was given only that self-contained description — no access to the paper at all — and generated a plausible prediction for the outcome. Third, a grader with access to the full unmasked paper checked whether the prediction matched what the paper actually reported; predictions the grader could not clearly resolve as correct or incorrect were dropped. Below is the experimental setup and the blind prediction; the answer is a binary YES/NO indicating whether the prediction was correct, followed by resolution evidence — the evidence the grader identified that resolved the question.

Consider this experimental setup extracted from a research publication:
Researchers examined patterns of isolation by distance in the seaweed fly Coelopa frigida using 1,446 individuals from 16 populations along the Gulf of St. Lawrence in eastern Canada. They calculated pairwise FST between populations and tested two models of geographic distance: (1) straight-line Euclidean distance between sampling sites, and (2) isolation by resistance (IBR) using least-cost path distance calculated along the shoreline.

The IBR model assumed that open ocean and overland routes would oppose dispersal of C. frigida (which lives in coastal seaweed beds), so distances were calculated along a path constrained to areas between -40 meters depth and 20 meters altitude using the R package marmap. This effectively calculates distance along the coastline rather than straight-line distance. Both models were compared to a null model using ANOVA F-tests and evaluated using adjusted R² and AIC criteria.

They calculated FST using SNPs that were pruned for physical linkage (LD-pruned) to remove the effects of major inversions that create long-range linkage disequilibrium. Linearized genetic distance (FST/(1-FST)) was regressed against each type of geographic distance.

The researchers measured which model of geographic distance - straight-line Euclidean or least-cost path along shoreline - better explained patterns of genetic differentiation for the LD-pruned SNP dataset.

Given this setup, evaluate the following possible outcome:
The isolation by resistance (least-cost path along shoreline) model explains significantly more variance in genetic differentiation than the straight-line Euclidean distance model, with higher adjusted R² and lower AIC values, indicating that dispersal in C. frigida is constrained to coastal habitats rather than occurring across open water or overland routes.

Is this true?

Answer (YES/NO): YES